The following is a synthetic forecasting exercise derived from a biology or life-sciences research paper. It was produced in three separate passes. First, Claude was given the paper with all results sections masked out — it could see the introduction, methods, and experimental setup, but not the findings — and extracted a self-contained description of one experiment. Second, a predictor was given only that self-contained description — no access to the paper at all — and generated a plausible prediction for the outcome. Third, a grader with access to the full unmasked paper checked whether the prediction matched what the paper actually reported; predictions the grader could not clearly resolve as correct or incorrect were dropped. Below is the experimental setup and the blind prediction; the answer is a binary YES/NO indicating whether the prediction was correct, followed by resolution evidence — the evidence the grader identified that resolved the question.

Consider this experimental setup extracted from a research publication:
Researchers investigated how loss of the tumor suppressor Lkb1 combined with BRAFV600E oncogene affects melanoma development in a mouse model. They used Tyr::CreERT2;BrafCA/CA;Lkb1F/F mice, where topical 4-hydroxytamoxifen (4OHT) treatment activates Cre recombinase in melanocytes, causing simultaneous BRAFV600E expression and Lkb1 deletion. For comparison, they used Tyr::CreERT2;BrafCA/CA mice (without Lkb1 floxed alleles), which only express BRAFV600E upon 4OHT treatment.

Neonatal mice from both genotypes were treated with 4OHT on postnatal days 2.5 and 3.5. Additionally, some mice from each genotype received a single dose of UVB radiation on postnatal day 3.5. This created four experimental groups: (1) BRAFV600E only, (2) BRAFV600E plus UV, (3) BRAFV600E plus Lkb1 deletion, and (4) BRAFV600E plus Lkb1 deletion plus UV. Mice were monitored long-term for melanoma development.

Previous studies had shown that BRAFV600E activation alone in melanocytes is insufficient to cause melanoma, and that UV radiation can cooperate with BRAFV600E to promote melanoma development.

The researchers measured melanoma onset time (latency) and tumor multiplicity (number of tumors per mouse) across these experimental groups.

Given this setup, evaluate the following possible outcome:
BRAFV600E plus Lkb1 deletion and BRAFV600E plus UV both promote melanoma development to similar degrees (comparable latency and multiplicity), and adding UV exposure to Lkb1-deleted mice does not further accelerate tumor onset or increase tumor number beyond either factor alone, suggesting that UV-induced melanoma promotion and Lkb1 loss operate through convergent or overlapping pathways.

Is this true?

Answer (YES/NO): NO